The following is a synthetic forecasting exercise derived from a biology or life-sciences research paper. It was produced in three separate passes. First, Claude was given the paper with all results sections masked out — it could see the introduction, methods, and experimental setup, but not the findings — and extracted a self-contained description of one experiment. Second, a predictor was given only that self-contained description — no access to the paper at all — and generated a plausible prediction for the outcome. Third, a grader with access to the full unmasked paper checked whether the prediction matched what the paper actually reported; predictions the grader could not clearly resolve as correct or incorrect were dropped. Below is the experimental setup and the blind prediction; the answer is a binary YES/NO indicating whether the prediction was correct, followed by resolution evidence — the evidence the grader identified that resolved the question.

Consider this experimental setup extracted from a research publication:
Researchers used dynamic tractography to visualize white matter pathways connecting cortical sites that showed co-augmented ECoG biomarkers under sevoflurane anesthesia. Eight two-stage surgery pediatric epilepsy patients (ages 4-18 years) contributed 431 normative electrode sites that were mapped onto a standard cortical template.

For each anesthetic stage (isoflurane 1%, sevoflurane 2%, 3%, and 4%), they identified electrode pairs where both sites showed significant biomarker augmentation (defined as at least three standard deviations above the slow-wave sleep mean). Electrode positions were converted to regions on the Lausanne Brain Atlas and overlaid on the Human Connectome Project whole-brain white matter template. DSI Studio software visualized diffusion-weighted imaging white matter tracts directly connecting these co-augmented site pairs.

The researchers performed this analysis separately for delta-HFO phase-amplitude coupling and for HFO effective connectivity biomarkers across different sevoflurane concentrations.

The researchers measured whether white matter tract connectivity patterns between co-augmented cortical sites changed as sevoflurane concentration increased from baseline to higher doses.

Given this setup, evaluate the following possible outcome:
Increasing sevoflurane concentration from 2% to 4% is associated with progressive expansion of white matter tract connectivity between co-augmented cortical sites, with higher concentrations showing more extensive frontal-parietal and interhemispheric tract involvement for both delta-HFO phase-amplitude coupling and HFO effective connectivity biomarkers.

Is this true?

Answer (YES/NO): NO